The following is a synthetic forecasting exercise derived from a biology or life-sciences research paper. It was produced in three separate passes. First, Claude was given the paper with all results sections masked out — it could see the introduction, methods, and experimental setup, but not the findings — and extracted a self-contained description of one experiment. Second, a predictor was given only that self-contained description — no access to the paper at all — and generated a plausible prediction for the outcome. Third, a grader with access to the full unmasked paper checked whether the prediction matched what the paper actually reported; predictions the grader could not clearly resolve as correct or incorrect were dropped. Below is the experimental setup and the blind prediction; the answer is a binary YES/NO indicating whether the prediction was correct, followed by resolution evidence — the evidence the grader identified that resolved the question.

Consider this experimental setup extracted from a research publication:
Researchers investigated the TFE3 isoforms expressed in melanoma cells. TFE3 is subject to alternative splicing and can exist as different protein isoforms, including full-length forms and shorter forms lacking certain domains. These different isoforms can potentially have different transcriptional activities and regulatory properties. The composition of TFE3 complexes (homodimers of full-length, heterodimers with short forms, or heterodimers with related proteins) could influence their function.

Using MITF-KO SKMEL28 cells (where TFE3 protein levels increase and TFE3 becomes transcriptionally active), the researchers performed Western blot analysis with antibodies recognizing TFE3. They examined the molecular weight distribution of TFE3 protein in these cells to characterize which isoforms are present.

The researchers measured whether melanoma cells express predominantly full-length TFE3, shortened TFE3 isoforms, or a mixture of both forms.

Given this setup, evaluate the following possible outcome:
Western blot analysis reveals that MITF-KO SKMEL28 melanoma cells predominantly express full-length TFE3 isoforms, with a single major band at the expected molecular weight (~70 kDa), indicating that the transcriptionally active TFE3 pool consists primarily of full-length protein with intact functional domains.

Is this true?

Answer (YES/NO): NO